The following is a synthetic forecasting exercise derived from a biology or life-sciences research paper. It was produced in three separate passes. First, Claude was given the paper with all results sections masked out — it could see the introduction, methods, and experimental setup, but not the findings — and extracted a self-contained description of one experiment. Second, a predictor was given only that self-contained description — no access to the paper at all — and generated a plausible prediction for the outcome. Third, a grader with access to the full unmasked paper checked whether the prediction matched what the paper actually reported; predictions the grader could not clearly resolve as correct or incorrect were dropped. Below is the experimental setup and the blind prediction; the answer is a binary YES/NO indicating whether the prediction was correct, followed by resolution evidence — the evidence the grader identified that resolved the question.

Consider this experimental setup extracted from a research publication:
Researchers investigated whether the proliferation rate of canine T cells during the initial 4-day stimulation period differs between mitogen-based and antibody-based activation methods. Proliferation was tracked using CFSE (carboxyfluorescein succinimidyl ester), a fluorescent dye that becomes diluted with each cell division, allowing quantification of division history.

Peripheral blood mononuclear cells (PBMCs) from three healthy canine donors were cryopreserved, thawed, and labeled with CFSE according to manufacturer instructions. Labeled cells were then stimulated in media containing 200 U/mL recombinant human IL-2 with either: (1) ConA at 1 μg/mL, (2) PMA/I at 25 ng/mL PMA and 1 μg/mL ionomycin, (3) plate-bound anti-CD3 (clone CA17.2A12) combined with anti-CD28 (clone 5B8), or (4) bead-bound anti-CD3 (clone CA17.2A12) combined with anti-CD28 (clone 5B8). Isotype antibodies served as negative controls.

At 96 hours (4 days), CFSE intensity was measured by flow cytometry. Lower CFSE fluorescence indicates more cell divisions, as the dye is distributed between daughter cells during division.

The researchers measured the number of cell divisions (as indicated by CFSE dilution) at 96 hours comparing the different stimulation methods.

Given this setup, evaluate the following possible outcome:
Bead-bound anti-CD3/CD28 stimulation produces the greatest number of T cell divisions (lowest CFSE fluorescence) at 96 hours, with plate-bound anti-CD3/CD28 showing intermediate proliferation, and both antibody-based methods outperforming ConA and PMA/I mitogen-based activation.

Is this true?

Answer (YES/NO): NO